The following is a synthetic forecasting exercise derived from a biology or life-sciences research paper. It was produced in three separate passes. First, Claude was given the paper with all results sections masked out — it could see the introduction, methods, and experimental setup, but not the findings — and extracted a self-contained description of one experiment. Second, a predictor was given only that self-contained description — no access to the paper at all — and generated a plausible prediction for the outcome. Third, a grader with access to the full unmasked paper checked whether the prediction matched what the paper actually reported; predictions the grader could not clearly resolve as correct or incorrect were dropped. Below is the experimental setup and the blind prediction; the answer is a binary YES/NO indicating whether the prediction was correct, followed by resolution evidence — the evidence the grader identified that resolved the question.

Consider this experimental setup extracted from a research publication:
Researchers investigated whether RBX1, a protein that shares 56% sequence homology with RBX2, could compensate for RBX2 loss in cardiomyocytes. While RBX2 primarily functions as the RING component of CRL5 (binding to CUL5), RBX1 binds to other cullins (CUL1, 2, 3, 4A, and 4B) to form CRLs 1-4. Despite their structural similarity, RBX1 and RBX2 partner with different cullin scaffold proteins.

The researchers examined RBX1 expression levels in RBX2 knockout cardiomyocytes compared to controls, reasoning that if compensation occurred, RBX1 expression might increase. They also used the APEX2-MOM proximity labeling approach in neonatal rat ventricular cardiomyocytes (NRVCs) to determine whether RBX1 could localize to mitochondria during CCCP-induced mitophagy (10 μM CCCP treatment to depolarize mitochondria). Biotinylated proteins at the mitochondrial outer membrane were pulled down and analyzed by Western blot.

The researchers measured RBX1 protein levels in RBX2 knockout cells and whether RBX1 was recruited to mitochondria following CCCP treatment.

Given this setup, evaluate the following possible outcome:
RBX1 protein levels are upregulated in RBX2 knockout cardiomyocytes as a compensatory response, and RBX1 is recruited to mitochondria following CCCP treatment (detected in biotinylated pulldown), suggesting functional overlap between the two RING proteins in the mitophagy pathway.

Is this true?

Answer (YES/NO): NO